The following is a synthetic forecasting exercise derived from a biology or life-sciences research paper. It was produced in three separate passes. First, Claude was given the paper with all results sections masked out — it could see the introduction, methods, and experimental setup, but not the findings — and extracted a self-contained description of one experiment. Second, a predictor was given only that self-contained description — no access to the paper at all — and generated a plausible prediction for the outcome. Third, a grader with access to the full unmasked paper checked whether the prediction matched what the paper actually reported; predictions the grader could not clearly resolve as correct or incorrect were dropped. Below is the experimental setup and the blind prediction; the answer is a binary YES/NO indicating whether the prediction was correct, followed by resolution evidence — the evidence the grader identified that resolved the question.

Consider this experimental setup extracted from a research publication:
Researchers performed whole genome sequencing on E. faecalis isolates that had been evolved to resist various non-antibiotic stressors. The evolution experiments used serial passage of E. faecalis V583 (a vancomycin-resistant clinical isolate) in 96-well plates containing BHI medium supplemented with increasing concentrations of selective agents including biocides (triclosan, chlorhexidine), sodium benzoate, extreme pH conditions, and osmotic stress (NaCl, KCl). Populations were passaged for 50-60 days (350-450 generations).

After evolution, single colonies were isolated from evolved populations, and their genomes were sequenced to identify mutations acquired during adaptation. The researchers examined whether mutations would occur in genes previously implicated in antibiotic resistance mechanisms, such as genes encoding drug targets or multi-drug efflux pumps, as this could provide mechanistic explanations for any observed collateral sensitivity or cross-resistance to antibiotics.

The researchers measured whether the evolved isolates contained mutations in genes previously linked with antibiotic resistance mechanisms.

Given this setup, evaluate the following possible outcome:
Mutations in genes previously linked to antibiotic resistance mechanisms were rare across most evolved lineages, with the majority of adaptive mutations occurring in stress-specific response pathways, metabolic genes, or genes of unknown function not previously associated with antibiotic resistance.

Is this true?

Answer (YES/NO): NO